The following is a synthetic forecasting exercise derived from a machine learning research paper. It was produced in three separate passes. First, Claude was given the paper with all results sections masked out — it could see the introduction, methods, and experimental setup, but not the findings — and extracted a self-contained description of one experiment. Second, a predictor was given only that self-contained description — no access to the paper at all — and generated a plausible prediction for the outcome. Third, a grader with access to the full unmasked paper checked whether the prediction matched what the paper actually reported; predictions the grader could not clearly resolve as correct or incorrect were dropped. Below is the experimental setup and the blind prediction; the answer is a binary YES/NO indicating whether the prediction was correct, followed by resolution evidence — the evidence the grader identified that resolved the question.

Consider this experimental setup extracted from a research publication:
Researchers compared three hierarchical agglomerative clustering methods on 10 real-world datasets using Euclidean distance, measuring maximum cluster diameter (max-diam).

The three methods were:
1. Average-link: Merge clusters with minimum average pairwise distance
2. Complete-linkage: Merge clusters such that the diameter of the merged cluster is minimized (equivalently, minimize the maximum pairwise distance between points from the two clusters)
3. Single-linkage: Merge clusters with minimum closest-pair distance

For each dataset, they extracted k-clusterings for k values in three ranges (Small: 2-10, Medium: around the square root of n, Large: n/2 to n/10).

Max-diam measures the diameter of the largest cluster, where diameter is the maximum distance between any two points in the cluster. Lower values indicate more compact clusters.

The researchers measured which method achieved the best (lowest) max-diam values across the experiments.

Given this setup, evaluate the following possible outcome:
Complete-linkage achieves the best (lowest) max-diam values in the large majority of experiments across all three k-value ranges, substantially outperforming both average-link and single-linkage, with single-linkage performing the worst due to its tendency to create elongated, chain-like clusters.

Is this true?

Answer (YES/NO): YES